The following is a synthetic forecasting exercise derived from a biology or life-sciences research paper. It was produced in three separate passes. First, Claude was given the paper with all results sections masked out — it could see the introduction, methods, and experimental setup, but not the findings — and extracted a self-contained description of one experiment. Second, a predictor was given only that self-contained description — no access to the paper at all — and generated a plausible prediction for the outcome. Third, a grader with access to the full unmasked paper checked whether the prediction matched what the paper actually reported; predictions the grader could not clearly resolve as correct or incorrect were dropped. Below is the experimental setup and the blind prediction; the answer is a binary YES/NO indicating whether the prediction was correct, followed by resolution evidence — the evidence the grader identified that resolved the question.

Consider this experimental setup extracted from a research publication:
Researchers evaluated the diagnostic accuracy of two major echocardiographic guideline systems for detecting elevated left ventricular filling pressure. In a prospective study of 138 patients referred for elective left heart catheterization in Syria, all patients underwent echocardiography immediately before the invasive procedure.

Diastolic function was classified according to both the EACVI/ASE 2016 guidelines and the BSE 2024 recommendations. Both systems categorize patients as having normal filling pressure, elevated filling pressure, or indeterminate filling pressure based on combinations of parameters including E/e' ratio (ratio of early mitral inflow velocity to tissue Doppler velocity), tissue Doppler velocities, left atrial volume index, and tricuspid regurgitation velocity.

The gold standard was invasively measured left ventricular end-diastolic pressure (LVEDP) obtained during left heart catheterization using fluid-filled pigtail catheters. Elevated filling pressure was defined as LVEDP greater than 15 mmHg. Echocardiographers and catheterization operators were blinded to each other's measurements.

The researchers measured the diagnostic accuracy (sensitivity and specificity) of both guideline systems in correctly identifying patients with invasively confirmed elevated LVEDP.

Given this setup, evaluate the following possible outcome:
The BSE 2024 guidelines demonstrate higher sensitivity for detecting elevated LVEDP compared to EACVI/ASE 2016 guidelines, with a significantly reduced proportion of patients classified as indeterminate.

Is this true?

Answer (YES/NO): NO